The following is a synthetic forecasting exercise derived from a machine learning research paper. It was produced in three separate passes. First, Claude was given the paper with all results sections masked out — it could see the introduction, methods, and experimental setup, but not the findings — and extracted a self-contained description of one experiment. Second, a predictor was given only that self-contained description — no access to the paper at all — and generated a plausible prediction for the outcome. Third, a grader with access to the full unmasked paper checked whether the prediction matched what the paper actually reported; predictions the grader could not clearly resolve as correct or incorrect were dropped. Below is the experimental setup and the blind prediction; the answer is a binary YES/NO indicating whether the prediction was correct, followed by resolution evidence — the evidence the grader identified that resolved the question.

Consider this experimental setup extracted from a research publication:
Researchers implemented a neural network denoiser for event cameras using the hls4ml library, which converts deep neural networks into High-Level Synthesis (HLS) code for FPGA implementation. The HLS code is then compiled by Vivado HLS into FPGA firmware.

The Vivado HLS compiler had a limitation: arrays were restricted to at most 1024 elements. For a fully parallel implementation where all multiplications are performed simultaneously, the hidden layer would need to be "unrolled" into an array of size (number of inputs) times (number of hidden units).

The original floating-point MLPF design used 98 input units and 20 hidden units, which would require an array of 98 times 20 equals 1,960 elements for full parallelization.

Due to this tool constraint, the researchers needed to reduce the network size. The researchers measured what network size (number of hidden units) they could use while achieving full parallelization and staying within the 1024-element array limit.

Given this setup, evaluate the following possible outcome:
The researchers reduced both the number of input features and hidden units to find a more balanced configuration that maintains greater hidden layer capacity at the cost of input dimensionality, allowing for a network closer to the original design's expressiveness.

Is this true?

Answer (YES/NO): NO